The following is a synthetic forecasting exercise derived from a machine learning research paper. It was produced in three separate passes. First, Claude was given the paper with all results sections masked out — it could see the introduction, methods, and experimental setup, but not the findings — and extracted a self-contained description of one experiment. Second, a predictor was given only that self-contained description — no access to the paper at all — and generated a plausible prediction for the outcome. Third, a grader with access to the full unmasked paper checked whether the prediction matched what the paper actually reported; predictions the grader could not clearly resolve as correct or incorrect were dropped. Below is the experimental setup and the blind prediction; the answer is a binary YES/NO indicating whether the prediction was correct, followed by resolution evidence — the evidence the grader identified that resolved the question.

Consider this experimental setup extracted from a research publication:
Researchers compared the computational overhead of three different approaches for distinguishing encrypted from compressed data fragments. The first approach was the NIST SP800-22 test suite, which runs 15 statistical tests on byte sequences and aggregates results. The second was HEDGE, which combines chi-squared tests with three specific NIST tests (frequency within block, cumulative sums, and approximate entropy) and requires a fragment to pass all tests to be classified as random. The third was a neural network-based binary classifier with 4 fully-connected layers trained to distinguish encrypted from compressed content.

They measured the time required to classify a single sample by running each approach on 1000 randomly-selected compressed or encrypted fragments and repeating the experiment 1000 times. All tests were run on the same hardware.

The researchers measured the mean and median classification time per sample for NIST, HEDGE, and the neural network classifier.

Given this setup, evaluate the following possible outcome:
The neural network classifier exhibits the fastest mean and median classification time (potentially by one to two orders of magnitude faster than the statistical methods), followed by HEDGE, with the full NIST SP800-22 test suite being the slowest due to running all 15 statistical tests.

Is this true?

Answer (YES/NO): NO